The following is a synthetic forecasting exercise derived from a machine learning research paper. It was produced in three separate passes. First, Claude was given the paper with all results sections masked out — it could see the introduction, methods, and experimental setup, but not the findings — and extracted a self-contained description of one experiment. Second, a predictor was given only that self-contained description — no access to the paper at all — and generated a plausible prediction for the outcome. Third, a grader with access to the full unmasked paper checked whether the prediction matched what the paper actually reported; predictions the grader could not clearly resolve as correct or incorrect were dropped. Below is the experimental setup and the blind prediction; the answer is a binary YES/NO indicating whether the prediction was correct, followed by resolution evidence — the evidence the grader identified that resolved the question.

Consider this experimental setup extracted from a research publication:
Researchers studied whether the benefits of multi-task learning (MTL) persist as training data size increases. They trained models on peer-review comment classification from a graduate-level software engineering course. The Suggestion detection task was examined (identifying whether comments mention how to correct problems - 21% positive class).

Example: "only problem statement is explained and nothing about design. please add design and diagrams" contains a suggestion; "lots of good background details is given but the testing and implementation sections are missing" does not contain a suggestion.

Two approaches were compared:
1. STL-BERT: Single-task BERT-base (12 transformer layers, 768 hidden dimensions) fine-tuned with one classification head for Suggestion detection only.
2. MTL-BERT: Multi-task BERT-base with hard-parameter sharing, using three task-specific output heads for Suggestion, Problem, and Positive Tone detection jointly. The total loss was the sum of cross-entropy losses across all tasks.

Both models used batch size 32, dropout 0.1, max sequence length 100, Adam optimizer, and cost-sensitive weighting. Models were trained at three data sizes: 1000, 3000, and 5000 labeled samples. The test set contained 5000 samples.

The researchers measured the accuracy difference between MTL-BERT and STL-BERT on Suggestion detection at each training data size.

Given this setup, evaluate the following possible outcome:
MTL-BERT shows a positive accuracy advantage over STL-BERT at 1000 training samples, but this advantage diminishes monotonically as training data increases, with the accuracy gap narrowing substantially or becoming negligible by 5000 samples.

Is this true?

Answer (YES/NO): YES